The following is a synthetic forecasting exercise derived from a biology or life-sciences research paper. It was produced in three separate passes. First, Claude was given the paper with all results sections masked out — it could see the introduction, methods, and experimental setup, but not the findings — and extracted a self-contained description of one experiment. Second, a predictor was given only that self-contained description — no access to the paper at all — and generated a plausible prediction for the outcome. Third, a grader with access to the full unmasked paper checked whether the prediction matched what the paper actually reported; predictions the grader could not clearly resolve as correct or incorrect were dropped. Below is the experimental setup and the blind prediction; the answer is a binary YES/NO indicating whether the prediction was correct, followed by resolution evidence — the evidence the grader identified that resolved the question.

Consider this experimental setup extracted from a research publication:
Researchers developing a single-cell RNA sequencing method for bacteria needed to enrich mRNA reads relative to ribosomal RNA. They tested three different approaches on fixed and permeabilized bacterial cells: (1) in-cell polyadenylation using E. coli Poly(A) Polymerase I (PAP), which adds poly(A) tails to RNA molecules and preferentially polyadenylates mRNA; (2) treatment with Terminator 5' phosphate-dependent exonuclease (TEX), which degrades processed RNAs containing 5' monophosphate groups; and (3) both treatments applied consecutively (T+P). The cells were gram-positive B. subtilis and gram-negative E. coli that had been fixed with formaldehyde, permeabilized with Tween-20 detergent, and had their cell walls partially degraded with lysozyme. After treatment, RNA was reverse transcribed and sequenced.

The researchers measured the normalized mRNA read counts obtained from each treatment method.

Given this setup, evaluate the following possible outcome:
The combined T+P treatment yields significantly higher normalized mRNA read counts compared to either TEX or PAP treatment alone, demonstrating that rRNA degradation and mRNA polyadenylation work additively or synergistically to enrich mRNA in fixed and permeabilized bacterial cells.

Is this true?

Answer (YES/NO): NO